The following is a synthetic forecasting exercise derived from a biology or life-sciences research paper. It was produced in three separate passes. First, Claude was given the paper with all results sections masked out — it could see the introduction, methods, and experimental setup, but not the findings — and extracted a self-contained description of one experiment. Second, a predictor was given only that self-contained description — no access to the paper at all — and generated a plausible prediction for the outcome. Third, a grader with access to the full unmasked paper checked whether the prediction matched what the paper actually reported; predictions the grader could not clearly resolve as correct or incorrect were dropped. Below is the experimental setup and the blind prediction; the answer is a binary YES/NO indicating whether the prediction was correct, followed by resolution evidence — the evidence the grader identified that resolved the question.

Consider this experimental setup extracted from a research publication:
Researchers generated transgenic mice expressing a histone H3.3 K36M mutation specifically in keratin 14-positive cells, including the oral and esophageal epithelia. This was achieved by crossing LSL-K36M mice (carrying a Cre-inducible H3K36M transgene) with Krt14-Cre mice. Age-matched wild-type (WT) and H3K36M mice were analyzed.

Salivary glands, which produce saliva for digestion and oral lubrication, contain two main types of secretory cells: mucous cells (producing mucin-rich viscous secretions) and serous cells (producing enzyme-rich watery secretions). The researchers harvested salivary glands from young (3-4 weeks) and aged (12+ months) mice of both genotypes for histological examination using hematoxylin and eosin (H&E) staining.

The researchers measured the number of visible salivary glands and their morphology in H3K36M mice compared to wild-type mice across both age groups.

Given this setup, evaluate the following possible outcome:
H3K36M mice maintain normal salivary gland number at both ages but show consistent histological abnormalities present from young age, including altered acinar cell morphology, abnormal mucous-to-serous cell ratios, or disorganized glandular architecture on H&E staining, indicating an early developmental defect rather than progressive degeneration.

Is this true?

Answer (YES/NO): NO